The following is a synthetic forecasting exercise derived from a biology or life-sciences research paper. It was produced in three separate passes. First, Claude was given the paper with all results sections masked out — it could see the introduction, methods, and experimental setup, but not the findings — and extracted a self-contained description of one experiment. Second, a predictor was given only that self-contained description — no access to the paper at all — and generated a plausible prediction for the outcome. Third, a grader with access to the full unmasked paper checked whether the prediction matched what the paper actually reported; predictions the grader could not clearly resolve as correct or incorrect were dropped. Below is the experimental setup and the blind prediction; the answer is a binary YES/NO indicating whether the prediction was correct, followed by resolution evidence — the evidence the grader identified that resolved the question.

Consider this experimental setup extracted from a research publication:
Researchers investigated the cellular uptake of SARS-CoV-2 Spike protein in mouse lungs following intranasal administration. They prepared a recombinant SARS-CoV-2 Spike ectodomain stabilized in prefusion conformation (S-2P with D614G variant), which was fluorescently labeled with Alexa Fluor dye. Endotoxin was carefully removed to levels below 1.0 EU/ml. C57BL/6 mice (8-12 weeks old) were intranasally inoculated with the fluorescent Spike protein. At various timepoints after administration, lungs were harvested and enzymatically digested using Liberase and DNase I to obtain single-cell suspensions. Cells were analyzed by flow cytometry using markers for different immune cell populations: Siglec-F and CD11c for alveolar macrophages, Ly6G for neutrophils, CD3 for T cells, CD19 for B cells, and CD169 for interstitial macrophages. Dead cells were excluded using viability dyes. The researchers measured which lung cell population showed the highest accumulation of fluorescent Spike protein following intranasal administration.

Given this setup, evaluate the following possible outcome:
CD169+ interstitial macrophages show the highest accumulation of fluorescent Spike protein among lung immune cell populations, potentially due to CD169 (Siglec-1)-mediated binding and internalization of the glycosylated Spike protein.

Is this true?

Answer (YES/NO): NO